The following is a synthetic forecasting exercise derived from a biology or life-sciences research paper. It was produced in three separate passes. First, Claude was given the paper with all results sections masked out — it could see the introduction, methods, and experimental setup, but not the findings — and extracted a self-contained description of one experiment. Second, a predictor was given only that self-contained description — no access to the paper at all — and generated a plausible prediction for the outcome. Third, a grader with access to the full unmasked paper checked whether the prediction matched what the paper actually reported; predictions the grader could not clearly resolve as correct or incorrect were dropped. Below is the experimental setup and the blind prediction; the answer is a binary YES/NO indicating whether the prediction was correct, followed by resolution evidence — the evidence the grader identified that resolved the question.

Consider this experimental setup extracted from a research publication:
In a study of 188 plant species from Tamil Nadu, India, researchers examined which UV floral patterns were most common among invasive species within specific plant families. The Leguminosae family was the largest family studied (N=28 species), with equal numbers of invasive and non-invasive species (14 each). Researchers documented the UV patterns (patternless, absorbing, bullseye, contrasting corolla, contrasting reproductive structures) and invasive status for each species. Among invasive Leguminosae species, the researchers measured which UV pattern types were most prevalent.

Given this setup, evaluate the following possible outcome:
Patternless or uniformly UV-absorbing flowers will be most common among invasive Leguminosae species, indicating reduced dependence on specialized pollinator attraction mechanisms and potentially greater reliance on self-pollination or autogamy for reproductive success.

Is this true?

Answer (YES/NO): NO